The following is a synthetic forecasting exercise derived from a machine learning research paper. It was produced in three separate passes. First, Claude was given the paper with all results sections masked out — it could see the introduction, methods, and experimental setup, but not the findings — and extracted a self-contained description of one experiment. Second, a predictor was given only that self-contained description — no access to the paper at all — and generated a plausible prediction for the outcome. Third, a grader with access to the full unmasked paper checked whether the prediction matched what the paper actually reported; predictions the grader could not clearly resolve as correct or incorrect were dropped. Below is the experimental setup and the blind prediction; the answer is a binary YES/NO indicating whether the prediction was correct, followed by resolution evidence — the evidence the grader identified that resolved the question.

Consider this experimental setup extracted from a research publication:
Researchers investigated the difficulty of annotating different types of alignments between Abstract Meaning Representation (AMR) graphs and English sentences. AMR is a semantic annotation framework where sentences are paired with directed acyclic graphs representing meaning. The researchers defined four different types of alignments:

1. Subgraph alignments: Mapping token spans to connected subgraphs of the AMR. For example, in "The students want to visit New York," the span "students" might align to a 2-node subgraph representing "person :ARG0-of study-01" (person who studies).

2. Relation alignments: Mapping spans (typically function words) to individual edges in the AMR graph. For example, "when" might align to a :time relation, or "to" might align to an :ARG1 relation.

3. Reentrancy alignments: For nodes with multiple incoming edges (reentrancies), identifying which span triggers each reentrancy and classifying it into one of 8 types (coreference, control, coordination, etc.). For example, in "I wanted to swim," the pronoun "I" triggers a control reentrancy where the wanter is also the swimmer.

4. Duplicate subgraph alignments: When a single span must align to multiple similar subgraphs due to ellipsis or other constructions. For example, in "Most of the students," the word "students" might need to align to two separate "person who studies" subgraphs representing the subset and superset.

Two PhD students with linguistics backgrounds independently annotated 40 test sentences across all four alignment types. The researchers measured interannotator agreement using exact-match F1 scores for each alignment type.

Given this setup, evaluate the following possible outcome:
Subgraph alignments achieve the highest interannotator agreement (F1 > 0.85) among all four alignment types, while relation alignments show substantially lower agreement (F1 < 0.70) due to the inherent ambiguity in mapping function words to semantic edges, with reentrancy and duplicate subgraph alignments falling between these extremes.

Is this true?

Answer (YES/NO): NO